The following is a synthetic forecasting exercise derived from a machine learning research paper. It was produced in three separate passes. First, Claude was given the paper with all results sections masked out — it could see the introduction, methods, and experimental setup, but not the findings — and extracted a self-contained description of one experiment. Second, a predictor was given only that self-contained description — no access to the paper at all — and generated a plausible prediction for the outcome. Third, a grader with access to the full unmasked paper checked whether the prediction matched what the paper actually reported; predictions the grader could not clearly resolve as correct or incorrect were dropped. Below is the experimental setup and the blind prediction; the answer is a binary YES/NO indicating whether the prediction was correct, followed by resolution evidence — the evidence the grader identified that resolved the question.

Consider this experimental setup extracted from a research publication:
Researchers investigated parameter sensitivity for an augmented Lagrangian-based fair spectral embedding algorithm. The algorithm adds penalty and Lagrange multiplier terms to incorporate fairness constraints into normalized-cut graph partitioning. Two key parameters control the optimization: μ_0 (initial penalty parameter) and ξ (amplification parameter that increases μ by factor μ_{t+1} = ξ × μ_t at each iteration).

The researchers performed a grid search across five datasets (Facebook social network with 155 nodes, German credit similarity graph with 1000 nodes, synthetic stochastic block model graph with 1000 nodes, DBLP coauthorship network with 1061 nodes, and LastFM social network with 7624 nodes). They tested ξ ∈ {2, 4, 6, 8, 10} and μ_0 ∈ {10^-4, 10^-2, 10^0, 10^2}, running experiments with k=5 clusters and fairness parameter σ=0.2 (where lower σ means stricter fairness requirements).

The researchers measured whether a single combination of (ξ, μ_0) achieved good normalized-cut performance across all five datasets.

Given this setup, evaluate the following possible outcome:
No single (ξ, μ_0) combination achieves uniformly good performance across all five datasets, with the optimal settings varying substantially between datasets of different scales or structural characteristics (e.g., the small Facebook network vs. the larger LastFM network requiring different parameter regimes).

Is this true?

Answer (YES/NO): YES